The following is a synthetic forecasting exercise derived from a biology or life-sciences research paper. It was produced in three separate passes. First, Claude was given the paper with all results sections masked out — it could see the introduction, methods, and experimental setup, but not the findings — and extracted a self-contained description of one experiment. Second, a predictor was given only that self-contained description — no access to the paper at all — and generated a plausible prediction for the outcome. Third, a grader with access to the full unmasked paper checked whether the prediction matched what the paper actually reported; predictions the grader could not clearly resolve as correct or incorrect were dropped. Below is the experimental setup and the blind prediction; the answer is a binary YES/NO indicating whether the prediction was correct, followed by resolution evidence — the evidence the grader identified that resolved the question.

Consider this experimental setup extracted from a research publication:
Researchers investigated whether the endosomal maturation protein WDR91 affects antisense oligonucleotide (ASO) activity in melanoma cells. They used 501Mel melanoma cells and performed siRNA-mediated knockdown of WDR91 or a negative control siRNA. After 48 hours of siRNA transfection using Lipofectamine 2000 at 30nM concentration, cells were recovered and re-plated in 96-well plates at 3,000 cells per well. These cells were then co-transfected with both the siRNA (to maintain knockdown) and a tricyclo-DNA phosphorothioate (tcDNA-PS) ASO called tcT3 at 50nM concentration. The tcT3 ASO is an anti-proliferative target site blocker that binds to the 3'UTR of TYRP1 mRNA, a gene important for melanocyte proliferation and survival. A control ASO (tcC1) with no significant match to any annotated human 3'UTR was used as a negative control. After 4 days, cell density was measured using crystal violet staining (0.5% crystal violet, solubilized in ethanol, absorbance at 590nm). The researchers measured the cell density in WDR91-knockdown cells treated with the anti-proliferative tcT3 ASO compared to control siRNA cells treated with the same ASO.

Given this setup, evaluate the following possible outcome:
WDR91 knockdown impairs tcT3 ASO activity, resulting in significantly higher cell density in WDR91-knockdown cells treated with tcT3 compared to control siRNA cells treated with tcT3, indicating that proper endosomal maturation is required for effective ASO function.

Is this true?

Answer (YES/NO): YES